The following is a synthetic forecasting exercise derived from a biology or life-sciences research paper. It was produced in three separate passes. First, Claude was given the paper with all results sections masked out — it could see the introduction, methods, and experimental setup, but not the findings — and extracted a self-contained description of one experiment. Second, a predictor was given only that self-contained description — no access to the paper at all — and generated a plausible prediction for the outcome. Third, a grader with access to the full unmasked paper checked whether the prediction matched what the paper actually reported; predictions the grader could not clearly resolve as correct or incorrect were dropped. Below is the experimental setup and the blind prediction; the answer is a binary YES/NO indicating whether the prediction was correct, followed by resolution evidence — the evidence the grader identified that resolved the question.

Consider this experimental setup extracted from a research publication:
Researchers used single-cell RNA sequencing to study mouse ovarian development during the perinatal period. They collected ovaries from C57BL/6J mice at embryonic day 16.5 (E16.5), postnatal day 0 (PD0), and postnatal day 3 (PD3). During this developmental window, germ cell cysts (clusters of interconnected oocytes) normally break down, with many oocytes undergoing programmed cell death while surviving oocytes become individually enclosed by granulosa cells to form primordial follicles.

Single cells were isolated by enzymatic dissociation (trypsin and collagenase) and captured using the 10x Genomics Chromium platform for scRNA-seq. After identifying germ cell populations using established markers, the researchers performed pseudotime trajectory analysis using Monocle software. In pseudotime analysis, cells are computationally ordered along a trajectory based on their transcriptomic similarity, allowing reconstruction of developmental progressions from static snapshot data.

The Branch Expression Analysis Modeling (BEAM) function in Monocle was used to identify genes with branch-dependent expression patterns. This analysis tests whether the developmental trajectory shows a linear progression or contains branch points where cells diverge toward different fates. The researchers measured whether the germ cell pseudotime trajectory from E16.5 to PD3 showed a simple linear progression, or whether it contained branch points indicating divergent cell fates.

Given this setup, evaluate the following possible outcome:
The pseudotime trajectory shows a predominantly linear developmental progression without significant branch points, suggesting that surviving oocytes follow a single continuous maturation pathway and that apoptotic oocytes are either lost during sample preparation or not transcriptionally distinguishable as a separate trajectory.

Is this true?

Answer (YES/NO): NO